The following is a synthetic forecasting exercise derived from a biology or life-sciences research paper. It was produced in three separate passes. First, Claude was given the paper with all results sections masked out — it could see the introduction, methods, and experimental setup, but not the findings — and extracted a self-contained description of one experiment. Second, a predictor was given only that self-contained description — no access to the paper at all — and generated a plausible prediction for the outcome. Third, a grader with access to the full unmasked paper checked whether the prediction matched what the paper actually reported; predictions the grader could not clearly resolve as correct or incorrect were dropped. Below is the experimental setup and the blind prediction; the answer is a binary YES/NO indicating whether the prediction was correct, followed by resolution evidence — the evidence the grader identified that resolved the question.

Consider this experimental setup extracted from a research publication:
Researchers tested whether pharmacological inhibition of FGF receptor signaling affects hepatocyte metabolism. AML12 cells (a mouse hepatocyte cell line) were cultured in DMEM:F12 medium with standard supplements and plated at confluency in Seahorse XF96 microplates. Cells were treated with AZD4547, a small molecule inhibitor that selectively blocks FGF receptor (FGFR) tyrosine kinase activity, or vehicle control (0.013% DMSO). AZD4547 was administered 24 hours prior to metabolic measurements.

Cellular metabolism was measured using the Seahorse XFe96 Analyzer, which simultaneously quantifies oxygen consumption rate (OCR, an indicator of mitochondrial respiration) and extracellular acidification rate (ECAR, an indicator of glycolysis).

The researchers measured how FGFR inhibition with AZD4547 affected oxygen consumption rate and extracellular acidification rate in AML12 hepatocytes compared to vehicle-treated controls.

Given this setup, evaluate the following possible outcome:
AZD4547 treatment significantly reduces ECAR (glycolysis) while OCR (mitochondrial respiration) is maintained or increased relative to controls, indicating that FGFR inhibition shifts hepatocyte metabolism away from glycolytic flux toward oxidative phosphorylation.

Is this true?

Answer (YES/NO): NO